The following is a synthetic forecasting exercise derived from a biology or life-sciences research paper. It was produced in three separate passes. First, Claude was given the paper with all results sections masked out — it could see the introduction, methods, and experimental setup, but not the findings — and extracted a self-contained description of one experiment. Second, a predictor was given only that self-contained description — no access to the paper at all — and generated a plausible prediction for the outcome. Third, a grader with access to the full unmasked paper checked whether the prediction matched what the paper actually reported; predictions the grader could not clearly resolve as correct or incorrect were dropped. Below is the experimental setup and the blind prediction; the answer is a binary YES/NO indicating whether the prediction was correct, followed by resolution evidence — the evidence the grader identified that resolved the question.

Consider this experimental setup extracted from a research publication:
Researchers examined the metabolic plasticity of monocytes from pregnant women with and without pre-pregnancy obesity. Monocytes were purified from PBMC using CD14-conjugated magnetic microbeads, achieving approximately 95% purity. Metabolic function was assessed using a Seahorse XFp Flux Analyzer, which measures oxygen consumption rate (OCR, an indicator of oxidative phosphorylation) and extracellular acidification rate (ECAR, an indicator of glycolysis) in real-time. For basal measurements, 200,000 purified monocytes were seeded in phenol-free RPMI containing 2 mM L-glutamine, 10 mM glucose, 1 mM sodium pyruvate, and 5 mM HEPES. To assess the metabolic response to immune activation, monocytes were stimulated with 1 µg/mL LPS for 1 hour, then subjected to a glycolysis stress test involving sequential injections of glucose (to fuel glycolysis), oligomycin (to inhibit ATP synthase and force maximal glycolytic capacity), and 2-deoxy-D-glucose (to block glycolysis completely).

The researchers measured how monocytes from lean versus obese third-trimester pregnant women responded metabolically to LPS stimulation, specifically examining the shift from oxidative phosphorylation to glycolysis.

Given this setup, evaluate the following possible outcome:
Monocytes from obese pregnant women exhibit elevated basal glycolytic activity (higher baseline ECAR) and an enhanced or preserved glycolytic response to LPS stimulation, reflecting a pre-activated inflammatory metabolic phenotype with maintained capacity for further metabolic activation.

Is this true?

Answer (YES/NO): NO